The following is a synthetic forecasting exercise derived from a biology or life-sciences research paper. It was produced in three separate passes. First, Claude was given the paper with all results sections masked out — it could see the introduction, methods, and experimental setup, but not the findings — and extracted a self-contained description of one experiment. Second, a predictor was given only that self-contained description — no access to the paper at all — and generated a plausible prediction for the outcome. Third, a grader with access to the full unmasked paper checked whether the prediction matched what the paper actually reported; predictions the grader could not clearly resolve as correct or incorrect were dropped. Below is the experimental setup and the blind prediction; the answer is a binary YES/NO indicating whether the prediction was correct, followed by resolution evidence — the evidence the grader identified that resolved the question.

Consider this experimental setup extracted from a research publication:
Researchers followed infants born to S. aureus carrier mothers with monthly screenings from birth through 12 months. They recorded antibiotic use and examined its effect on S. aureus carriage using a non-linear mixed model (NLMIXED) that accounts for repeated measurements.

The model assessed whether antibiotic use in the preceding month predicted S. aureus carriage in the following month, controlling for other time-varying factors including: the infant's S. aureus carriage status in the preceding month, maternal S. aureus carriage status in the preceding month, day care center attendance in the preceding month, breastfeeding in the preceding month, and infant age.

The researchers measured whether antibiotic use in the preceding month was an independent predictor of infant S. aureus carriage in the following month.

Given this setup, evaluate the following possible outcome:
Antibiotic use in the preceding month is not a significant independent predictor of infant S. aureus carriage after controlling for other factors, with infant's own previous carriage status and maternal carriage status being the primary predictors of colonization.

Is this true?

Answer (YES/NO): YES